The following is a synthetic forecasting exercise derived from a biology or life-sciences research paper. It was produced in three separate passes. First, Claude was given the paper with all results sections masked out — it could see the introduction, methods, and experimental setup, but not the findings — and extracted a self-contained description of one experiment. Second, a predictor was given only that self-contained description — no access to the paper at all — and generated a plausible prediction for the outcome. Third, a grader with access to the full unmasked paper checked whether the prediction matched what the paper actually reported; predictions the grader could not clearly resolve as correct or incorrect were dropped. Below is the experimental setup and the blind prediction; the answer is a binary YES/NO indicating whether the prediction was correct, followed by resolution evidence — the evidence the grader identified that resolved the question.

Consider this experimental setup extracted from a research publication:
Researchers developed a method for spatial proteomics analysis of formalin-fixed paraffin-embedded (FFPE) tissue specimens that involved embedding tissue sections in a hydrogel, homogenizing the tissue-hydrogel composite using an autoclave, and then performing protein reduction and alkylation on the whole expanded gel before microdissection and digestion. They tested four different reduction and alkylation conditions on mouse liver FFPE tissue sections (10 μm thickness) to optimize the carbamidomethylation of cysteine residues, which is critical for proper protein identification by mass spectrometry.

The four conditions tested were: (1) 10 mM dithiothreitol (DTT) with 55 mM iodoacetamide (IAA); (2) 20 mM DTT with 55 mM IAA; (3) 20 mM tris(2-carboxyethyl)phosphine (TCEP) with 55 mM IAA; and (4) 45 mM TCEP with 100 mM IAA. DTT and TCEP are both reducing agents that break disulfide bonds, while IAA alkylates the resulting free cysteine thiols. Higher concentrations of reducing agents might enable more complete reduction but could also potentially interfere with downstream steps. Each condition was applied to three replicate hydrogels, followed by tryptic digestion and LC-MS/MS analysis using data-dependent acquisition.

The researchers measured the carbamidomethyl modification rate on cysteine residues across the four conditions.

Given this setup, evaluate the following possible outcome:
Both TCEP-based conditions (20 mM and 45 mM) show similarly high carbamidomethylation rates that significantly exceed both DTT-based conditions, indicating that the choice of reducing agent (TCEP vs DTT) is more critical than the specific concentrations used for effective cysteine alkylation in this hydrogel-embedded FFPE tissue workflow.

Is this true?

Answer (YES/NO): NO